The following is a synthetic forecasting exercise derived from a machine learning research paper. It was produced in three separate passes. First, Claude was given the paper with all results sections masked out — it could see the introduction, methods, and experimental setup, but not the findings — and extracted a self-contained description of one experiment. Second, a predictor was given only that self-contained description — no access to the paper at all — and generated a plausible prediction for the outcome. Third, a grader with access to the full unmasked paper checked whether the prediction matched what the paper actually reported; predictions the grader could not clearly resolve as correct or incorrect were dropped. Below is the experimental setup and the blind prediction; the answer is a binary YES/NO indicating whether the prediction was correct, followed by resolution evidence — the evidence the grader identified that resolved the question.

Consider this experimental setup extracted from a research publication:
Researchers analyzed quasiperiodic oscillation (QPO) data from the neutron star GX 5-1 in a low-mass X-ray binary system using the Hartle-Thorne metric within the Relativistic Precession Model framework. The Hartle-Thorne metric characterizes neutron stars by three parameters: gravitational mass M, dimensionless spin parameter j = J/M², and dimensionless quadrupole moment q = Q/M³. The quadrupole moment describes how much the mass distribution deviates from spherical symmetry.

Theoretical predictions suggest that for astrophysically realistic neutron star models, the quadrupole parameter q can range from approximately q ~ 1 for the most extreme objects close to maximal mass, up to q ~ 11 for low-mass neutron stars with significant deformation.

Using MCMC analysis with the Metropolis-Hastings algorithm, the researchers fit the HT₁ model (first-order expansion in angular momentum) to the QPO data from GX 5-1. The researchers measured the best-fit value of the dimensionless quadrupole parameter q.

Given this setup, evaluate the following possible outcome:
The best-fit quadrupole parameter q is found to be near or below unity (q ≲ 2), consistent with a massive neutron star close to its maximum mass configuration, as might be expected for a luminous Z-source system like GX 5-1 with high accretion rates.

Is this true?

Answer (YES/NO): NO